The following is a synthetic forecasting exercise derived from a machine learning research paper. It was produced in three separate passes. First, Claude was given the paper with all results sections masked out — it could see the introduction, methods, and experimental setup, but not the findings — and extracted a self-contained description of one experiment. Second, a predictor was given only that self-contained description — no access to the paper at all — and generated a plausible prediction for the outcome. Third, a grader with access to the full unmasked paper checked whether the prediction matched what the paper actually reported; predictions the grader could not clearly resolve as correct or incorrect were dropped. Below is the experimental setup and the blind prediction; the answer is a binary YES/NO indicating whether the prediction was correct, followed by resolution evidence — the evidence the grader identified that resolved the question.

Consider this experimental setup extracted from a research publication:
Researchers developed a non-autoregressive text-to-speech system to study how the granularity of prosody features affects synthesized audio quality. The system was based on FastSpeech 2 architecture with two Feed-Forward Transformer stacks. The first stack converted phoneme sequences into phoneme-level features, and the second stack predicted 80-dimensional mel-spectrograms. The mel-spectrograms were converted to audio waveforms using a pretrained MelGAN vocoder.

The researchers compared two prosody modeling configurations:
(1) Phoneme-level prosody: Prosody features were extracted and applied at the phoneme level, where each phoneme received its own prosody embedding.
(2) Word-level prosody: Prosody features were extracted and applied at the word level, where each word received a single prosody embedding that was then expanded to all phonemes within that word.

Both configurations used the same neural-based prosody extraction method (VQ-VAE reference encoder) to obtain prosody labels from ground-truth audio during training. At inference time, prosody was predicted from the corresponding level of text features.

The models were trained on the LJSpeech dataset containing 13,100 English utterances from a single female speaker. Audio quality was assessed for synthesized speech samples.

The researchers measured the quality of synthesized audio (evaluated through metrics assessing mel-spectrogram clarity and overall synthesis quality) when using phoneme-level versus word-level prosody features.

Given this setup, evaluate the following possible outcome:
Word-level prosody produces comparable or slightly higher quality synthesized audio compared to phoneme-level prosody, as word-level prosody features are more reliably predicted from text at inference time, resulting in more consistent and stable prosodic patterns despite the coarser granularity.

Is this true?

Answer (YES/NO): NO